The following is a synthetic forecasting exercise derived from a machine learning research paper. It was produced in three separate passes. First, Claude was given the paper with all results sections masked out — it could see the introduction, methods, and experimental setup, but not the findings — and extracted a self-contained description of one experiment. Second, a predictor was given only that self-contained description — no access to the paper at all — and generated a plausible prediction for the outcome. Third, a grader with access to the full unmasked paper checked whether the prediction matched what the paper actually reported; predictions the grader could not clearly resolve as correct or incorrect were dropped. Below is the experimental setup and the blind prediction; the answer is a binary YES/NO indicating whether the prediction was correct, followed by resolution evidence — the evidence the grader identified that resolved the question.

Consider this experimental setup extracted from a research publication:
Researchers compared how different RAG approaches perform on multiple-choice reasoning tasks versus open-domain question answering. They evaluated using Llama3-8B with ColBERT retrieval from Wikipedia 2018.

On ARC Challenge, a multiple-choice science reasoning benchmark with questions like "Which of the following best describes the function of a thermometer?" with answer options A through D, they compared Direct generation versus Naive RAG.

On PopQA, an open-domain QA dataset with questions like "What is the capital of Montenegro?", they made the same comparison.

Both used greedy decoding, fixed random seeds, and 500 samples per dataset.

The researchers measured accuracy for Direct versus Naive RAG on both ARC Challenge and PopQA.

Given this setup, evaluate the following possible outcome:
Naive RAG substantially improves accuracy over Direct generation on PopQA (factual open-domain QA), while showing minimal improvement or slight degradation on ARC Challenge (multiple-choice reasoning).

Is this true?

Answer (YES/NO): YES